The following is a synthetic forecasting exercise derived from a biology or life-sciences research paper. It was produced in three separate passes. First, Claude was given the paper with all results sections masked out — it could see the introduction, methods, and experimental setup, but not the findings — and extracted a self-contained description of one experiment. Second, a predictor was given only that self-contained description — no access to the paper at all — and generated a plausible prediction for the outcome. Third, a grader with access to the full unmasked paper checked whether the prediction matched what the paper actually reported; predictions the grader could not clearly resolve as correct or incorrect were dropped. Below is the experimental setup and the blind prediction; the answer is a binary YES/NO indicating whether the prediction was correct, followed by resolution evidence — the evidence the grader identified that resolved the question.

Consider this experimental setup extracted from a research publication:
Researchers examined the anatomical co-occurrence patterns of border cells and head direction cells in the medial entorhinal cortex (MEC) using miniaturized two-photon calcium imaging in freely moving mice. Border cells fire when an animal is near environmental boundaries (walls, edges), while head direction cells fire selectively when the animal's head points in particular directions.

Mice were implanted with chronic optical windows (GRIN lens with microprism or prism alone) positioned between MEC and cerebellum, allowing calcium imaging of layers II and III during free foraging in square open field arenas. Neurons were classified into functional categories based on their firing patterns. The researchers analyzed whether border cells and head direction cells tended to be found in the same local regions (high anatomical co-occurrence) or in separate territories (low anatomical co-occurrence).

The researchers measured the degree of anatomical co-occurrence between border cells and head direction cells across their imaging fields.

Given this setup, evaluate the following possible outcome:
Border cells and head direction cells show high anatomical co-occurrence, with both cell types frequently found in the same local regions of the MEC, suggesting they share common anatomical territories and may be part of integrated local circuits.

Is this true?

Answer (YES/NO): NO